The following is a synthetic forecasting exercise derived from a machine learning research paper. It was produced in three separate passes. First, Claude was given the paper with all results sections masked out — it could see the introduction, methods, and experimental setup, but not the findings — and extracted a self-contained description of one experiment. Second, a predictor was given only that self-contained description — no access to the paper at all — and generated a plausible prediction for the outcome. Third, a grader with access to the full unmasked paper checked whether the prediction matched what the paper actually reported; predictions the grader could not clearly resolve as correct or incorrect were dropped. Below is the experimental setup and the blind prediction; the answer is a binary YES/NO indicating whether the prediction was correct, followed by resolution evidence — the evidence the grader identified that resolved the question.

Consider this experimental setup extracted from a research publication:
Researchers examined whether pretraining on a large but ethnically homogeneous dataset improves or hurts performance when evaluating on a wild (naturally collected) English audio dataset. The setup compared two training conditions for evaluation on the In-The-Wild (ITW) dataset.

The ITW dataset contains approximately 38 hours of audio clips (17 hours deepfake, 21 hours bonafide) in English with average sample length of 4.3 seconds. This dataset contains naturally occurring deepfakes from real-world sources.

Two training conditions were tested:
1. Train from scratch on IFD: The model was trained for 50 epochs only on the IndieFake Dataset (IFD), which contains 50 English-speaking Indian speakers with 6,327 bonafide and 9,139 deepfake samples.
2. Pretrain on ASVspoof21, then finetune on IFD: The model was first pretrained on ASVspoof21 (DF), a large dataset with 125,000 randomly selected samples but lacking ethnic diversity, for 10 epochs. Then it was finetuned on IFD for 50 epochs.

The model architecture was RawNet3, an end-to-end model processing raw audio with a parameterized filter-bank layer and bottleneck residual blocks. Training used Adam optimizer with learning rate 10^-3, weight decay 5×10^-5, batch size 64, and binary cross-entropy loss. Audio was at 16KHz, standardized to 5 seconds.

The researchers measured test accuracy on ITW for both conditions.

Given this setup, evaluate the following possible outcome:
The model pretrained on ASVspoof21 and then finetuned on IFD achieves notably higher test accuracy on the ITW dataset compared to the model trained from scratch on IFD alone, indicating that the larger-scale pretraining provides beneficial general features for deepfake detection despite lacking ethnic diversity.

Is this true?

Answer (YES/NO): NO